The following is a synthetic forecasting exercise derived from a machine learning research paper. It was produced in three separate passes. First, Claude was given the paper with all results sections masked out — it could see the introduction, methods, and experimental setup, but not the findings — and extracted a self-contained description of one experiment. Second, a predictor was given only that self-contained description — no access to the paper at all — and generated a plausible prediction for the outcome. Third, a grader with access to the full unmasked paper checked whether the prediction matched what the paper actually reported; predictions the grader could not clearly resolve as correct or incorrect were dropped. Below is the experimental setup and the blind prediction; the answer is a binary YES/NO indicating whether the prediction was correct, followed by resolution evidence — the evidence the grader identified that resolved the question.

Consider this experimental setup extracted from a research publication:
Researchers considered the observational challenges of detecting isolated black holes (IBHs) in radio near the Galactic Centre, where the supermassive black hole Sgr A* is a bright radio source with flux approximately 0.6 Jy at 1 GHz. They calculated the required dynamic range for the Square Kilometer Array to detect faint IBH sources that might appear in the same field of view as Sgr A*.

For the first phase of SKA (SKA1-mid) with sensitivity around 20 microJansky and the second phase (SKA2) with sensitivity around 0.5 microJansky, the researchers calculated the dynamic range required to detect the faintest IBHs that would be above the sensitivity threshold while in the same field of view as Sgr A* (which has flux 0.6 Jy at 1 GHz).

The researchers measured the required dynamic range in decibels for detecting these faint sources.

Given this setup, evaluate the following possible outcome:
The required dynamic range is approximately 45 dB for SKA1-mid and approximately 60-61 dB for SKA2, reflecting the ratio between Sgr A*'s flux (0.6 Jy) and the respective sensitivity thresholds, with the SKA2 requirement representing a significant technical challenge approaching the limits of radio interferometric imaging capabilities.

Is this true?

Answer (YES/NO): NO